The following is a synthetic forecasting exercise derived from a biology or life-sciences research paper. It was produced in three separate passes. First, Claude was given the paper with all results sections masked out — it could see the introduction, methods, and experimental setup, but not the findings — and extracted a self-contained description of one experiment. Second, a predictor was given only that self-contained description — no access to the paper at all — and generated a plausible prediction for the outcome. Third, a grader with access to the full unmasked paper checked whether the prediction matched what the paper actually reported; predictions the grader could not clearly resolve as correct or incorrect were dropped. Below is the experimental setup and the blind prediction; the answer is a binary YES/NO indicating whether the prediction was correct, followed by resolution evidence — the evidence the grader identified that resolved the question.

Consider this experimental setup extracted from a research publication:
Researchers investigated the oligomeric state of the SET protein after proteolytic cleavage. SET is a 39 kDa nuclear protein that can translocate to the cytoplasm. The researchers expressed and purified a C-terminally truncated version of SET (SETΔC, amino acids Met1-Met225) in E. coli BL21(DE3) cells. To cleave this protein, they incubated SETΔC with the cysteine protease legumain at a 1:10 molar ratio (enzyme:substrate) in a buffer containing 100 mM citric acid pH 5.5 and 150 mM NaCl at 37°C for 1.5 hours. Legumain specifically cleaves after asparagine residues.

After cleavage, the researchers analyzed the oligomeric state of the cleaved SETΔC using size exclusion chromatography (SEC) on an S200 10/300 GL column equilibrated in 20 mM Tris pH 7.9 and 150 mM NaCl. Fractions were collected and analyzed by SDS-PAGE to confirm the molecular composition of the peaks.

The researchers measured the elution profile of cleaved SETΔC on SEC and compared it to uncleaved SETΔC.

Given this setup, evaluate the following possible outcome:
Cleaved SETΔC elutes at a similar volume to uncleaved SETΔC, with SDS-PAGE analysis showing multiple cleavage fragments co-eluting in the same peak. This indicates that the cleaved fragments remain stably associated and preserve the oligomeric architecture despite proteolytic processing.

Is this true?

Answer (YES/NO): YES